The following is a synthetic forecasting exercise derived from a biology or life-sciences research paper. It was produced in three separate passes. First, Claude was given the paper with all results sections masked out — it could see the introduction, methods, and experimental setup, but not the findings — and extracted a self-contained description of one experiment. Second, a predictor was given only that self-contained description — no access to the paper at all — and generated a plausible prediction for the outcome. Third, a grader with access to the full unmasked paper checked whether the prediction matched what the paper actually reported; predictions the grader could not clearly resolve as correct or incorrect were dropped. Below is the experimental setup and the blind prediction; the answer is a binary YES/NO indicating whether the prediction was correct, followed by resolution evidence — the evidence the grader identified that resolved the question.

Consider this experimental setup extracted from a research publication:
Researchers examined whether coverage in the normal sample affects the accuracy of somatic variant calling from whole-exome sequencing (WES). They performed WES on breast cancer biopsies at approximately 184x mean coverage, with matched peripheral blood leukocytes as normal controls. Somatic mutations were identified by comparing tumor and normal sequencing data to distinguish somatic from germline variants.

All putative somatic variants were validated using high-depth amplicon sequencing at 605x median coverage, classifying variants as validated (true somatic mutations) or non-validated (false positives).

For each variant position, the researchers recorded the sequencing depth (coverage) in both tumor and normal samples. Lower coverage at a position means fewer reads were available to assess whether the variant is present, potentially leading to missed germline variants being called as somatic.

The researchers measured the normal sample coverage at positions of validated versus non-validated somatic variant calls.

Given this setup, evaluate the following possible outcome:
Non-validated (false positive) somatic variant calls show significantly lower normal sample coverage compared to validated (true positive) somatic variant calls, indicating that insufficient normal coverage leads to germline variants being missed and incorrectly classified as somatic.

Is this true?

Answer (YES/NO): YES